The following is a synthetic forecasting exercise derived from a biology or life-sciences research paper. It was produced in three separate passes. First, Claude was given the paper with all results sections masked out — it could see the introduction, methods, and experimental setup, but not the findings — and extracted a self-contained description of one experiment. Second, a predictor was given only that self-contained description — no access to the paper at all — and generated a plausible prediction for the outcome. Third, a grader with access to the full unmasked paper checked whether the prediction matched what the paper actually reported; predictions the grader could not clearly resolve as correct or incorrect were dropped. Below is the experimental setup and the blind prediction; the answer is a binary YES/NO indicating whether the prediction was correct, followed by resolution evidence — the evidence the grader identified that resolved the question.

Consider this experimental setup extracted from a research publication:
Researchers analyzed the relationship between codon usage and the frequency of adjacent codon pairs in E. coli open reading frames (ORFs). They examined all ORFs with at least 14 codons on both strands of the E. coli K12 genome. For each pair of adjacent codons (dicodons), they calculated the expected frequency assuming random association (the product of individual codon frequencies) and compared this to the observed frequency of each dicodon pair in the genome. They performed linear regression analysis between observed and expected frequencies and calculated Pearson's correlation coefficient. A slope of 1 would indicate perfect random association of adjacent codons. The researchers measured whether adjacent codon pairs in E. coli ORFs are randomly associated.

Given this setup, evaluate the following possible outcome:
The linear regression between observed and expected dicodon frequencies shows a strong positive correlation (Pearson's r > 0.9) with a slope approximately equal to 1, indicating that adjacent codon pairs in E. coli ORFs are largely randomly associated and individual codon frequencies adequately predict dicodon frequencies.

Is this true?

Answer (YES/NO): NO